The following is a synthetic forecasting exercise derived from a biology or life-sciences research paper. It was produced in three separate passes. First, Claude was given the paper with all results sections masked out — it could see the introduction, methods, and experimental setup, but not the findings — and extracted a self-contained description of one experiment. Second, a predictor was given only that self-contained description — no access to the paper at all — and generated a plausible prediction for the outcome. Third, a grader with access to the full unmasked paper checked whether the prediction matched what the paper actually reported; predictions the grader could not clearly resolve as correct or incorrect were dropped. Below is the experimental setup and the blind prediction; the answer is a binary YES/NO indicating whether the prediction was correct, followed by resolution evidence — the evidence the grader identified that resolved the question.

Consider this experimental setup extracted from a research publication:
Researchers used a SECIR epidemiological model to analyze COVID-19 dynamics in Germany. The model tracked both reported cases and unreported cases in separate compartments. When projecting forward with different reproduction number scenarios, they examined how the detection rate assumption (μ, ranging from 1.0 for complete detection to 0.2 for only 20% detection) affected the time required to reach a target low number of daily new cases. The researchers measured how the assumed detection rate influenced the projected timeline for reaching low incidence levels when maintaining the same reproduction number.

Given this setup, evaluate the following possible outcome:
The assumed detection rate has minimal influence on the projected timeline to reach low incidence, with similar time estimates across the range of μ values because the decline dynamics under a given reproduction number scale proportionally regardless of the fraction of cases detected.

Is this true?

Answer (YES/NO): YES